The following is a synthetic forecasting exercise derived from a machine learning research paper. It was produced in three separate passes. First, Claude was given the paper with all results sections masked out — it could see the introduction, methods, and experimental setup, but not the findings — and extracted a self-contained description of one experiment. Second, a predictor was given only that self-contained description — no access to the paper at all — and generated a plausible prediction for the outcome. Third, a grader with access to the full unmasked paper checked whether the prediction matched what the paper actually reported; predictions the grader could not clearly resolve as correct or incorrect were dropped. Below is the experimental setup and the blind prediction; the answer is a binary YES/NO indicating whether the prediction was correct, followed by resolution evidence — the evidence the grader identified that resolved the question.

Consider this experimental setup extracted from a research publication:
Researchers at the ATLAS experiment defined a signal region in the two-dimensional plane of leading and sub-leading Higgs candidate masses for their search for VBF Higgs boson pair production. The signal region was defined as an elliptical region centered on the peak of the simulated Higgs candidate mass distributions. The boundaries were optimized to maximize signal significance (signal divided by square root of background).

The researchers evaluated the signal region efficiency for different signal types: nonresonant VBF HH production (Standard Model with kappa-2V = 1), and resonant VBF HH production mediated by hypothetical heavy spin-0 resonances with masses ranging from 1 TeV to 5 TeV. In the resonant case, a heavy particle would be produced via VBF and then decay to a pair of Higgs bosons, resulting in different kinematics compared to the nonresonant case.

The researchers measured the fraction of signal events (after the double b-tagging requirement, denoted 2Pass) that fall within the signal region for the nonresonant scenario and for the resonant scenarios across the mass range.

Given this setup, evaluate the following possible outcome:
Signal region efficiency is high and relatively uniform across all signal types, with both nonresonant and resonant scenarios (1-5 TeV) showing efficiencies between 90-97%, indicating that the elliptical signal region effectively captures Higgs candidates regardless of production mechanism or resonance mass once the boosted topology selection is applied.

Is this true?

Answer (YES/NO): NO